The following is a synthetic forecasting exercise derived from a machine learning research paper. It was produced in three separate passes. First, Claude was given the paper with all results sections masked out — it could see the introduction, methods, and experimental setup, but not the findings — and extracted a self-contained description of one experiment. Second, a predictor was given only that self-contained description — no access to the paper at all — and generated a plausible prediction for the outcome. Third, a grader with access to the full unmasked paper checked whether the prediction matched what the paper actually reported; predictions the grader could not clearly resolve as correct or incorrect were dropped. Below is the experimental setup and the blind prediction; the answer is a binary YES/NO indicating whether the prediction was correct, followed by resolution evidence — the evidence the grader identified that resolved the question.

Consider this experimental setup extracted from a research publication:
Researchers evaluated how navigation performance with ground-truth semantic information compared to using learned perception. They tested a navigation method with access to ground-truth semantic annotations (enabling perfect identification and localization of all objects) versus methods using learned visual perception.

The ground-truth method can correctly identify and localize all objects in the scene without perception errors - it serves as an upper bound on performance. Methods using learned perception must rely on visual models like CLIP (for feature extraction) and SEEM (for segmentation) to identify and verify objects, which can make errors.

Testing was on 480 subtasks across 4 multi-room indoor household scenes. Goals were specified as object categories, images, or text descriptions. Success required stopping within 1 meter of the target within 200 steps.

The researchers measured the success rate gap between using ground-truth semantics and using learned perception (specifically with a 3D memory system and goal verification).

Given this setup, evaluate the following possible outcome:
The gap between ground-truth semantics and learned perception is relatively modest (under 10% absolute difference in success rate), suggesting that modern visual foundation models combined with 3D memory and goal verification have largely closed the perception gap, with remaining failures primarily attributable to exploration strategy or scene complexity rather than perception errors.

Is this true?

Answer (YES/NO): NO